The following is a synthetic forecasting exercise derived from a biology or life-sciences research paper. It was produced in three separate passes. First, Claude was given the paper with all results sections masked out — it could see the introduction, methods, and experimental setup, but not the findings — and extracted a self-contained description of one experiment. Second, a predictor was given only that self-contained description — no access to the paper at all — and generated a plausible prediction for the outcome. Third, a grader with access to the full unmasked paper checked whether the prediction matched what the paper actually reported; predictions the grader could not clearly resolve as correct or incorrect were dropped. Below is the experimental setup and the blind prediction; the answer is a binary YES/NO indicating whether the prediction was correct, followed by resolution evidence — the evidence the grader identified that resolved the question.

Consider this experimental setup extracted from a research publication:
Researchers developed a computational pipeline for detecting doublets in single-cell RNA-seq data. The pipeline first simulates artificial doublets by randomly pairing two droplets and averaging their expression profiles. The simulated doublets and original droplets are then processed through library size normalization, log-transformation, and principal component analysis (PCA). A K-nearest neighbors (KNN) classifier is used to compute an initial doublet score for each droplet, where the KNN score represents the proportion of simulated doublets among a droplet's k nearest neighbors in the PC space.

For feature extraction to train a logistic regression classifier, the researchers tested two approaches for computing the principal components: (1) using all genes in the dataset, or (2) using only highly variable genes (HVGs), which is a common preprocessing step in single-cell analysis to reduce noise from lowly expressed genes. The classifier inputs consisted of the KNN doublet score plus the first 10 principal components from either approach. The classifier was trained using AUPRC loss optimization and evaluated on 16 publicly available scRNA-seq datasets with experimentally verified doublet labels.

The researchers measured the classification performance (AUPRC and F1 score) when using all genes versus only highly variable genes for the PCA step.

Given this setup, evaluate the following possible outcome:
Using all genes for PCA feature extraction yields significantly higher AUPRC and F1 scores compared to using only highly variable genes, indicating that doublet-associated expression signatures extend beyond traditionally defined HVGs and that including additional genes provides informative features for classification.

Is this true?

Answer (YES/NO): YES